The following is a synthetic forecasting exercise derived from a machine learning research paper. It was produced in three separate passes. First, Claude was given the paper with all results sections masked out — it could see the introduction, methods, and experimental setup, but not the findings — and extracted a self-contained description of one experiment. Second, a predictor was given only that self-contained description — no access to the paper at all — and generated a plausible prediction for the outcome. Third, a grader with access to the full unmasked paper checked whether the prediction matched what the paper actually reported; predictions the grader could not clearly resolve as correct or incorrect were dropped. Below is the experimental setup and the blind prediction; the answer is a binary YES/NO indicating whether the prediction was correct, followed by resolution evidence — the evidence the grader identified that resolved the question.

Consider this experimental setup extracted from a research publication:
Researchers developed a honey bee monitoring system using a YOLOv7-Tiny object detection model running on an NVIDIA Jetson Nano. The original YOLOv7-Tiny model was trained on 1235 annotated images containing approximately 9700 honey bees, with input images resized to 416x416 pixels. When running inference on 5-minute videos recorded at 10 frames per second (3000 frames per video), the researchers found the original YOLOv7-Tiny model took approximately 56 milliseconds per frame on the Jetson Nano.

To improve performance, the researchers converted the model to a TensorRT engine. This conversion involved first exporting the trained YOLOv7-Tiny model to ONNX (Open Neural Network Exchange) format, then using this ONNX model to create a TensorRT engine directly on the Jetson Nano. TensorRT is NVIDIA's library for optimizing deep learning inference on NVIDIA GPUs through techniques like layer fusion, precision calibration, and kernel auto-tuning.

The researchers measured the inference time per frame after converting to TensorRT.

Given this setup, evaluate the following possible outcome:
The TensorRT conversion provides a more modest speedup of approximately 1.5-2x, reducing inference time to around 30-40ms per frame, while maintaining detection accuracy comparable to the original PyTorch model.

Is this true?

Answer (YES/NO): NO